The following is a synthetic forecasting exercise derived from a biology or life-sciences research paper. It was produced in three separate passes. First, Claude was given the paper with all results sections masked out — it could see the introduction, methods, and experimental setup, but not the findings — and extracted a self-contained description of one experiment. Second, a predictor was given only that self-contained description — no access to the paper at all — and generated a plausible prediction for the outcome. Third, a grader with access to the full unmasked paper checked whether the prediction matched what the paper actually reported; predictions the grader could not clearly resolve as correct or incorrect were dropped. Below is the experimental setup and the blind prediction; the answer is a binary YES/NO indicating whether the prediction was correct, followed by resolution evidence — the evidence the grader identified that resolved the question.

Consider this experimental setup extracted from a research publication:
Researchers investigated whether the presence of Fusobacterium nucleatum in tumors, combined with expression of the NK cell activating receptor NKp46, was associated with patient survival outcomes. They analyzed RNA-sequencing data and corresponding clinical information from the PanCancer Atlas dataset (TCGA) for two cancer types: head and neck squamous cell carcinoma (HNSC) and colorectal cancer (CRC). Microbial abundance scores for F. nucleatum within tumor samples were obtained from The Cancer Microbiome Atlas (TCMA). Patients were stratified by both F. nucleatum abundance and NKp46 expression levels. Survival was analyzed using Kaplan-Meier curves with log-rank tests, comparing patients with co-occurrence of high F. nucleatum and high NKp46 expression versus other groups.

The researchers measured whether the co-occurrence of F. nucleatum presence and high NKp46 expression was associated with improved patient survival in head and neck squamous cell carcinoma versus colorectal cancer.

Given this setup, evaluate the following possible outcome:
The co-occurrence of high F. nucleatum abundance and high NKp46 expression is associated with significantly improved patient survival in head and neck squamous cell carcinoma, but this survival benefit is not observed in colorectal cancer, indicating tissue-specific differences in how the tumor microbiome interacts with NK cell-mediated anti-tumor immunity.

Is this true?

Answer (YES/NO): YES